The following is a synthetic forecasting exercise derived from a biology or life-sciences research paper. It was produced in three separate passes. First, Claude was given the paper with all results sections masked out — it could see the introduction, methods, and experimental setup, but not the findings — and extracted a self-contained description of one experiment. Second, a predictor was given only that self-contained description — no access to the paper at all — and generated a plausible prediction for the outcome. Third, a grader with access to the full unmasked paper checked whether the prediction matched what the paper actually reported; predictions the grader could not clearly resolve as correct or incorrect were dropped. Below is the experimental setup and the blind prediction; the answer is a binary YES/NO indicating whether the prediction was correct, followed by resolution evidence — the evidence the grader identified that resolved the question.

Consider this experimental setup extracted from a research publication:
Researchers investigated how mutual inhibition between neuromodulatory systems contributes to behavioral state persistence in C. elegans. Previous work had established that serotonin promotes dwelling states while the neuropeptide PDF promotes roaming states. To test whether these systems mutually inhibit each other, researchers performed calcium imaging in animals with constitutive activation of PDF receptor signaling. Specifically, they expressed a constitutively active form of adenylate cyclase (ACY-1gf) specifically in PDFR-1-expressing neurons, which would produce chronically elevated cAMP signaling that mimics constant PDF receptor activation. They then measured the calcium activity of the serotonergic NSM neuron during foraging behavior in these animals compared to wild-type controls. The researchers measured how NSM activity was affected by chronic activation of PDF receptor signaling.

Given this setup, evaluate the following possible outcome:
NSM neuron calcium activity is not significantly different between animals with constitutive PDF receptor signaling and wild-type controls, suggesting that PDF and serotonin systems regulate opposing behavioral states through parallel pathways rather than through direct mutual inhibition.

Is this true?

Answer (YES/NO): NO